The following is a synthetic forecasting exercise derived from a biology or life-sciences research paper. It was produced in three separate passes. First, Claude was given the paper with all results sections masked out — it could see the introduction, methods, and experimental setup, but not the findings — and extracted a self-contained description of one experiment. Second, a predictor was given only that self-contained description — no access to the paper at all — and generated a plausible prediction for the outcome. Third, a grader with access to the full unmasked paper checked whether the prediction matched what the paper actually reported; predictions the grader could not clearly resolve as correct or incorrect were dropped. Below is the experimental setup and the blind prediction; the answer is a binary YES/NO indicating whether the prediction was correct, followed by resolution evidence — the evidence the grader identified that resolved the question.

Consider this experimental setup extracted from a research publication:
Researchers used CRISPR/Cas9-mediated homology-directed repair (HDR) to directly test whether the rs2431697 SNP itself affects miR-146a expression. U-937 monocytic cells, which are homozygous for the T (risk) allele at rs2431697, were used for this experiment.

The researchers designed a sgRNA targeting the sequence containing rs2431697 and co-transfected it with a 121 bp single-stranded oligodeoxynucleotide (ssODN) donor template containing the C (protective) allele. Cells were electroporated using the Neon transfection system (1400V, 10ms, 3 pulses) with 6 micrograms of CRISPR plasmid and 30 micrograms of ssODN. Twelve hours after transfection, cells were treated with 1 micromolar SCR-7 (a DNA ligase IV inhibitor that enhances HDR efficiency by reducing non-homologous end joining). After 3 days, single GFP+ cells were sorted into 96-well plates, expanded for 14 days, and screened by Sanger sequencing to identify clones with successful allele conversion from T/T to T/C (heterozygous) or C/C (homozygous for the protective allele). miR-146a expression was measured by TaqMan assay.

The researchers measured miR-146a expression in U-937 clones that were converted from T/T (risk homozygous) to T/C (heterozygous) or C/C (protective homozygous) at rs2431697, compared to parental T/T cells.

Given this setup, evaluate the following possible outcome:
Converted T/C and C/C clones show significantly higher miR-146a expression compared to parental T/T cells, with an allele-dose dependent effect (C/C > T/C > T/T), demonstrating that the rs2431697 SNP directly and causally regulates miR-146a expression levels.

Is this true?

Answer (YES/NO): NO